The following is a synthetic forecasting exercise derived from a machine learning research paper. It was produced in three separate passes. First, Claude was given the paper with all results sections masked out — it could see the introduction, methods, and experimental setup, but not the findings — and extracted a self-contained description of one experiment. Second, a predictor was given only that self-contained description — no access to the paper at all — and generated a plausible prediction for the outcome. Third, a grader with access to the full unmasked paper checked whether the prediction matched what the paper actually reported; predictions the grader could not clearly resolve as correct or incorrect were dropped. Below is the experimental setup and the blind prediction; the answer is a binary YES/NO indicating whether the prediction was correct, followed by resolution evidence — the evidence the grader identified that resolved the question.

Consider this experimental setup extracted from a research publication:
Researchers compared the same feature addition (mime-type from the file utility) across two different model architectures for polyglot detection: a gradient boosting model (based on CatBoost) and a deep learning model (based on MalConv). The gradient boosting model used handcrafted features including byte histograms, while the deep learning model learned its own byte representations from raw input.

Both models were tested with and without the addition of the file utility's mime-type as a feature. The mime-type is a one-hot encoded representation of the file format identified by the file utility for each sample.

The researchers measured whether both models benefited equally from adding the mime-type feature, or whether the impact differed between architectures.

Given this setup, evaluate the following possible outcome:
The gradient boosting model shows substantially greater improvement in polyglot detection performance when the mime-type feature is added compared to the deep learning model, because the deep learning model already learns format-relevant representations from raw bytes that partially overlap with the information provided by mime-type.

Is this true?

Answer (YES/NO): YES